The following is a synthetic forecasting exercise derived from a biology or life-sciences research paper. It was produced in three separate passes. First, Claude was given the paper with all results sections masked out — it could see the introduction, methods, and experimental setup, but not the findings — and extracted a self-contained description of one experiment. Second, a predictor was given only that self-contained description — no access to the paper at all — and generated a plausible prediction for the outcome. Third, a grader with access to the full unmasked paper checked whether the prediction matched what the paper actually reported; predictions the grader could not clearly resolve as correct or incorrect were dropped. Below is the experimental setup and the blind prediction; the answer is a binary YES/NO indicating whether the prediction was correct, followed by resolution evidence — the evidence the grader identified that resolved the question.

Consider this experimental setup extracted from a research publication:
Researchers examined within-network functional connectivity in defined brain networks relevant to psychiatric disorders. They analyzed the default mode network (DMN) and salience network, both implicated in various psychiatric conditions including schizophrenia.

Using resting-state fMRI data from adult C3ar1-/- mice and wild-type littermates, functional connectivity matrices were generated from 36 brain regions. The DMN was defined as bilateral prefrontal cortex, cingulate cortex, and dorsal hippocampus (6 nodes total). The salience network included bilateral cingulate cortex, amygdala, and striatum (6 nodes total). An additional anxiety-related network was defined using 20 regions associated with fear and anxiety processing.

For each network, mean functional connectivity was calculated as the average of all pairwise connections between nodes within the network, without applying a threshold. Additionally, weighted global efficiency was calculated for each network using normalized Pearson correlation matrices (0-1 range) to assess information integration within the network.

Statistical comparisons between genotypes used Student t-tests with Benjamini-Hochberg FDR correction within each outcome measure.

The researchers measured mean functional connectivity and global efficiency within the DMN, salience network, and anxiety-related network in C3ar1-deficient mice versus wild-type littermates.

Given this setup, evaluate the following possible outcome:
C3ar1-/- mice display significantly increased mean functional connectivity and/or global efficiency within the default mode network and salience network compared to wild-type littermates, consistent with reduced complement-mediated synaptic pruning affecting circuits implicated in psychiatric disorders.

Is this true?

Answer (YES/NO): NO